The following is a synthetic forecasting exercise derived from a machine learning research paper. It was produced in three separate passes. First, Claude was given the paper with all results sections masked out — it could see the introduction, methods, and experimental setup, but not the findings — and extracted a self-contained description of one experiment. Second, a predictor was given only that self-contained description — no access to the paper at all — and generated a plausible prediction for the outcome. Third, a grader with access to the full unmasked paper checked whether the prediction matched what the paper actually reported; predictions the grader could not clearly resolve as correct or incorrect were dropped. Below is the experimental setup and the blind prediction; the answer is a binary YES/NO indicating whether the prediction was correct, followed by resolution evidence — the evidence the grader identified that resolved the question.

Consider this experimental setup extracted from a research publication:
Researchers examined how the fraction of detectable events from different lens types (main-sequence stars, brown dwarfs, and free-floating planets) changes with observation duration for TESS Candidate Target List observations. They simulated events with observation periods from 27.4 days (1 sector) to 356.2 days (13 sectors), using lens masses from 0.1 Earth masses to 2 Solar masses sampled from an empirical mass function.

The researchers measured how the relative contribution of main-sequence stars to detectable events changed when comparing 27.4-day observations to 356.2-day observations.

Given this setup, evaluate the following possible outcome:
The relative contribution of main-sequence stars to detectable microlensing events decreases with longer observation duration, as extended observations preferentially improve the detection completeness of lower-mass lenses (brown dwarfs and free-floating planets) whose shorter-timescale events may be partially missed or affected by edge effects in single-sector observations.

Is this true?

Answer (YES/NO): NO